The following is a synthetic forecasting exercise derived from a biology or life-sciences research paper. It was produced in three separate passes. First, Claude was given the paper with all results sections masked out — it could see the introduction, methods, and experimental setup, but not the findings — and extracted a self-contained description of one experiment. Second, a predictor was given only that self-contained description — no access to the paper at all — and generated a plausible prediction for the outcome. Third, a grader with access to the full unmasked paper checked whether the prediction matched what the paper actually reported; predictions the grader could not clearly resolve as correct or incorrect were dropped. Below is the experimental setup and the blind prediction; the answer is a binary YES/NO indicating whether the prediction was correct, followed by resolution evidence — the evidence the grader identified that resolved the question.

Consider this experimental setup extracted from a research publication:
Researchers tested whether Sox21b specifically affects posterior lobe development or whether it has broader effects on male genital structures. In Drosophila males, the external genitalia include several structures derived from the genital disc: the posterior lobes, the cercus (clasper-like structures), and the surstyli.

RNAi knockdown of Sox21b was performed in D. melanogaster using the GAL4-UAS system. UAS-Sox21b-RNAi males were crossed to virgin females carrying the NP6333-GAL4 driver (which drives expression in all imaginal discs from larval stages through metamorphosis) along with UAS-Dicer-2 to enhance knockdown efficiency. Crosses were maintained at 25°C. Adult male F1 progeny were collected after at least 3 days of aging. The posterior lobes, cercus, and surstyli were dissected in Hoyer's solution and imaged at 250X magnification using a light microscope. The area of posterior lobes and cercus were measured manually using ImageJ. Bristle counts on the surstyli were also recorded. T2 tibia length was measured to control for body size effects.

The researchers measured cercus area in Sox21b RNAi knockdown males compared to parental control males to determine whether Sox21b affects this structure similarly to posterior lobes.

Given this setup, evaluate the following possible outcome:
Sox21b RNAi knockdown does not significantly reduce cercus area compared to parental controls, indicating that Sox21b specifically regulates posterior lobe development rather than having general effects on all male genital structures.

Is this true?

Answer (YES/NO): YES